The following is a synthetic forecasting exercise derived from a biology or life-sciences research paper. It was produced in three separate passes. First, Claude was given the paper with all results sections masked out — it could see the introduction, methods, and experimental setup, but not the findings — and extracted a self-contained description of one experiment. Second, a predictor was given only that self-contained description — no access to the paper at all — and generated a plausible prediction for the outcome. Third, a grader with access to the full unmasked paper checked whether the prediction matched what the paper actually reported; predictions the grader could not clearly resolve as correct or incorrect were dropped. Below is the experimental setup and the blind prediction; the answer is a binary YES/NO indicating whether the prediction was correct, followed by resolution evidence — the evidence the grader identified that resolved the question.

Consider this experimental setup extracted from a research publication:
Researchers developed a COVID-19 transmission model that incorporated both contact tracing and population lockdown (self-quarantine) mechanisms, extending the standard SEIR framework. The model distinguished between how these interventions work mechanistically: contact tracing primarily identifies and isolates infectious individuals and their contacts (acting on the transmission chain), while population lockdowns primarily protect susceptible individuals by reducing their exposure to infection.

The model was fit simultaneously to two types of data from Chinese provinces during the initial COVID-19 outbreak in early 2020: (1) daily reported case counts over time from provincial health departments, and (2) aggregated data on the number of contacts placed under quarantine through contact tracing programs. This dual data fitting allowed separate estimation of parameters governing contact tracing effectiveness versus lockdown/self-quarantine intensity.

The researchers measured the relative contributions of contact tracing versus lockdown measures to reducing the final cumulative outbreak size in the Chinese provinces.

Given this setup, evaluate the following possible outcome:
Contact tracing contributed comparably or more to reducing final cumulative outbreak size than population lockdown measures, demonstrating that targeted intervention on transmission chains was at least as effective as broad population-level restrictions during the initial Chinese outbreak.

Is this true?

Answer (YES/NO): NO